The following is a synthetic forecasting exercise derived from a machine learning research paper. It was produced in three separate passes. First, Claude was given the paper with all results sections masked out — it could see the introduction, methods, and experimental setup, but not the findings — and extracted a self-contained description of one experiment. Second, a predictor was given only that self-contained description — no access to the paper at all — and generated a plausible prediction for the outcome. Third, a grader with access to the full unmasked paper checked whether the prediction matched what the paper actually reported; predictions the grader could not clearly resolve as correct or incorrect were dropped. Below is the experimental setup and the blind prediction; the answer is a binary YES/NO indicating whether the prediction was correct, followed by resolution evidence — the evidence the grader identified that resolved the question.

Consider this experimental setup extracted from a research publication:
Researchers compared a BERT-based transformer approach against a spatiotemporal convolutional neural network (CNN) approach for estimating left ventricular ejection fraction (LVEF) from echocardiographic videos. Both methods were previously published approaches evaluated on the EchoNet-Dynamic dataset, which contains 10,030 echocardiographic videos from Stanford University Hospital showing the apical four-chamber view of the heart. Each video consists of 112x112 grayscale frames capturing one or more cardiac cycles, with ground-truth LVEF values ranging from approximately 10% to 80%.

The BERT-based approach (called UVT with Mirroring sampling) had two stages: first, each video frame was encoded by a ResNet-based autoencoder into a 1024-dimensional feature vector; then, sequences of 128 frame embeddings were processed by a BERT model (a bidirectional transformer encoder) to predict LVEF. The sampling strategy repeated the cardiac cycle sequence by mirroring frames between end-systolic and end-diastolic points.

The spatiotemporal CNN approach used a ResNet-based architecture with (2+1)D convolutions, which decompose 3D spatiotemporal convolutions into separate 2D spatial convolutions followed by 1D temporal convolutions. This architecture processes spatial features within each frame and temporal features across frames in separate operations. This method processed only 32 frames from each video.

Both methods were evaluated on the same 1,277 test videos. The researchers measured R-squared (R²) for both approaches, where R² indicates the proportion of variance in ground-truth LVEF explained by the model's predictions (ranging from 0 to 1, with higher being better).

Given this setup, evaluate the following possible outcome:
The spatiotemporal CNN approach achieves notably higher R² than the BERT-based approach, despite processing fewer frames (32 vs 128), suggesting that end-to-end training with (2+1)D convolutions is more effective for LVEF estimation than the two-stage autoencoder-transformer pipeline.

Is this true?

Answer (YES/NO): YES